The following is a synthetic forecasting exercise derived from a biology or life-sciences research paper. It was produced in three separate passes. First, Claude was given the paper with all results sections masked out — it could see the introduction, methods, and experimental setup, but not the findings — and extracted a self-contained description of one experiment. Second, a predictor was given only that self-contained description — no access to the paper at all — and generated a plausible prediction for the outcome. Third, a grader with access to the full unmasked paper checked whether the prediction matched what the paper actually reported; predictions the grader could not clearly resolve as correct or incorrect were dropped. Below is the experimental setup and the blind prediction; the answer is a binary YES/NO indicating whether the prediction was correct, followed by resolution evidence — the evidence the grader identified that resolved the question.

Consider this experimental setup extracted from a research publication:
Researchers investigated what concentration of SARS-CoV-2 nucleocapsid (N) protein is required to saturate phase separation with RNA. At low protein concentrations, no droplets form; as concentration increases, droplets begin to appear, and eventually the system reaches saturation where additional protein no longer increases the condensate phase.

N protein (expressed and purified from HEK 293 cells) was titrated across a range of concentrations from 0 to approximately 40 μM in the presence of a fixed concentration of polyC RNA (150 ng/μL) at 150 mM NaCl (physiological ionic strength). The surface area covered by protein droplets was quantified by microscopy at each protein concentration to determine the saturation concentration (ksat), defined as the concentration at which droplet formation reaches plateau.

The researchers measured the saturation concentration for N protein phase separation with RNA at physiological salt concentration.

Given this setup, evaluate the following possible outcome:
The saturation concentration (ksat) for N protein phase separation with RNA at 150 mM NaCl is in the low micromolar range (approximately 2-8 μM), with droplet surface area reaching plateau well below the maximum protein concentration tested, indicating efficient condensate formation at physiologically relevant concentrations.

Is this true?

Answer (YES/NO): NO